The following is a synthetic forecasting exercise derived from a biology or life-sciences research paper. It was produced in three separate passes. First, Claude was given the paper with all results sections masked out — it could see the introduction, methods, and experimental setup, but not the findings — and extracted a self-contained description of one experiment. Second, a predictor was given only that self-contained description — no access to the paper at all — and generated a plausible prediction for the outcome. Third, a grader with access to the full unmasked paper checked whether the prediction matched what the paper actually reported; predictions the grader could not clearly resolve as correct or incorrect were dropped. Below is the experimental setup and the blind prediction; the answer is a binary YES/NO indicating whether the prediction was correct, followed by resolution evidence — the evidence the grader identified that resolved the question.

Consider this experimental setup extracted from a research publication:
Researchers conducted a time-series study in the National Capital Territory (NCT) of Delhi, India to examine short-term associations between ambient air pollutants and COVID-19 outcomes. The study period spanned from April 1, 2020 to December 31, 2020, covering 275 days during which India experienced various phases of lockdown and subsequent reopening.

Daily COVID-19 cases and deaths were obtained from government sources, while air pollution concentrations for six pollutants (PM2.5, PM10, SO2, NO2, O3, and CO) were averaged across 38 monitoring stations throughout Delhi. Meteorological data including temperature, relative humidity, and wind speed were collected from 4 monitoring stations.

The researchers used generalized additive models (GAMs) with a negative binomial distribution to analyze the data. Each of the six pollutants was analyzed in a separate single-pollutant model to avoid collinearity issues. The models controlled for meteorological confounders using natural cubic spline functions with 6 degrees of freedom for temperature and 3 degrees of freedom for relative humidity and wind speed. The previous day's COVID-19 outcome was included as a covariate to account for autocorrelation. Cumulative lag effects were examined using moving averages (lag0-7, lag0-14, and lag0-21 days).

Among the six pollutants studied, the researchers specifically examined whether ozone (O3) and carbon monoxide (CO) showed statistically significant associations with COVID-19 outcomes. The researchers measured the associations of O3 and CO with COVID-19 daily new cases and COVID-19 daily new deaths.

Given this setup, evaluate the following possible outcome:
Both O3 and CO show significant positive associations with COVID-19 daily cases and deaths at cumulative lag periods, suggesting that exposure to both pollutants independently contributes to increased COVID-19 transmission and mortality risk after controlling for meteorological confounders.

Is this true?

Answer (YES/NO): NO